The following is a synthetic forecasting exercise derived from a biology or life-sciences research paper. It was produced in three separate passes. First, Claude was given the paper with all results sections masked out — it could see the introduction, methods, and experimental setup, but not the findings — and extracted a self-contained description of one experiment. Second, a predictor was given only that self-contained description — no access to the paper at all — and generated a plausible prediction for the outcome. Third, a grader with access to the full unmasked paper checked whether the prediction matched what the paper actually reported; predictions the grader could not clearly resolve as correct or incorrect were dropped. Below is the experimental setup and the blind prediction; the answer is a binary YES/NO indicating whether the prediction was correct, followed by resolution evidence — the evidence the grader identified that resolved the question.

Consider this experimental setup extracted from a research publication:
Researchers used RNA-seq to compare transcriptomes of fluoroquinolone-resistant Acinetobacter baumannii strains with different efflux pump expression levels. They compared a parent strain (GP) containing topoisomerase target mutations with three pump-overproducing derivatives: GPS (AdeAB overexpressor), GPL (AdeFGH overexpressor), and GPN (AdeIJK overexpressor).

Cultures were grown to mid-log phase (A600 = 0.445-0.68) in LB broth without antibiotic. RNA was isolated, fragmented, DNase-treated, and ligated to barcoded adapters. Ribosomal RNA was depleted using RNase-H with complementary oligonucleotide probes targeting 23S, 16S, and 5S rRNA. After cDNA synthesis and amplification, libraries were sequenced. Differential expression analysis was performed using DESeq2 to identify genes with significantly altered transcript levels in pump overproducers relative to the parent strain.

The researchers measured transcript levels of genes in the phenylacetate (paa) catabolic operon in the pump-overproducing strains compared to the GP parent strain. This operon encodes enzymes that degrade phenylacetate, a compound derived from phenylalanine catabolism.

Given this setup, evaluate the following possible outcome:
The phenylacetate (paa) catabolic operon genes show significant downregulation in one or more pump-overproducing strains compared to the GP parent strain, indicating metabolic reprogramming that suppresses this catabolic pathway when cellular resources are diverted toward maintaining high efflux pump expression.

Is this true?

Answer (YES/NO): NO